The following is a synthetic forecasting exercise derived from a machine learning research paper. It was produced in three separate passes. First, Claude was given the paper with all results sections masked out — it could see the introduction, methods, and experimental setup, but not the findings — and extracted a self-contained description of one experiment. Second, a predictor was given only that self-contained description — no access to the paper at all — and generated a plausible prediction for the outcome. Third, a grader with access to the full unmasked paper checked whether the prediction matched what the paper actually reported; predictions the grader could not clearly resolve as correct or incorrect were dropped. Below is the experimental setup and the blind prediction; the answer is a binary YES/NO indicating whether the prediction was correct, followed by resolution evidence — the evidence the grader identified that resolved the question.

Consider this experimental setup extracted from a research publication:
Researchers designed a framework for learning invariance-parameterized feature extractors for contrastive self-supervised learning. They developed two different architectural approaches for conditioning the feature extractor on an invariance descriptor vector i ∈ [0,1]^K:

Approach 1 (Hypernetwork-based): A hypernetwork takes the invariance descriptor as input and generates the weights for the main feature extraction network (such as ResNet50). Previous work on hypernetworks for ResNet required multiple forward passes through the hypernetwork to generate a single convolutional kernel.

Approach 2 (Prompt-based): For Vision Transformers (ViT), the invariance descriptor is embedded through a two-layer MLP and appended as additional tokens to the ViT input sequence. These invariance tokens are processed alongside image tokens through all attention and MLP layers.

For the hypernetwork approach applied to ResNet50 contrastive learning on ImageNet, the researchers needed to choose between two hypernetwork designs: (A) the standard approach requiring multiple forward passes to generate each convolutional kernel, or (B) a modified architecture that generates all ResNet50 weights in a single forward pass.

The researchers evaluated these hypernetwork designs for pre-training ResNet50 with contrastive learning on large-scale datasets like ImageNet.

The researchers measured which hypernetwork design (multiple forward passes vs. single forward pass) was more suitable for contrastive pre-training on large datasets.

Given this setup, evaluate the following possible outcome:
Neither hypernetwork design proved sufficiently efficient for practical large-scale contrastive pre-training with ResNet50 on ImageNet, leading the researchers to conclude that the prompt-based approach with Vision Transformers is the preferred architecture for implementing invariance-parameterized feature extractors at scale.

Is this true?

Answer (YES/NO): NO